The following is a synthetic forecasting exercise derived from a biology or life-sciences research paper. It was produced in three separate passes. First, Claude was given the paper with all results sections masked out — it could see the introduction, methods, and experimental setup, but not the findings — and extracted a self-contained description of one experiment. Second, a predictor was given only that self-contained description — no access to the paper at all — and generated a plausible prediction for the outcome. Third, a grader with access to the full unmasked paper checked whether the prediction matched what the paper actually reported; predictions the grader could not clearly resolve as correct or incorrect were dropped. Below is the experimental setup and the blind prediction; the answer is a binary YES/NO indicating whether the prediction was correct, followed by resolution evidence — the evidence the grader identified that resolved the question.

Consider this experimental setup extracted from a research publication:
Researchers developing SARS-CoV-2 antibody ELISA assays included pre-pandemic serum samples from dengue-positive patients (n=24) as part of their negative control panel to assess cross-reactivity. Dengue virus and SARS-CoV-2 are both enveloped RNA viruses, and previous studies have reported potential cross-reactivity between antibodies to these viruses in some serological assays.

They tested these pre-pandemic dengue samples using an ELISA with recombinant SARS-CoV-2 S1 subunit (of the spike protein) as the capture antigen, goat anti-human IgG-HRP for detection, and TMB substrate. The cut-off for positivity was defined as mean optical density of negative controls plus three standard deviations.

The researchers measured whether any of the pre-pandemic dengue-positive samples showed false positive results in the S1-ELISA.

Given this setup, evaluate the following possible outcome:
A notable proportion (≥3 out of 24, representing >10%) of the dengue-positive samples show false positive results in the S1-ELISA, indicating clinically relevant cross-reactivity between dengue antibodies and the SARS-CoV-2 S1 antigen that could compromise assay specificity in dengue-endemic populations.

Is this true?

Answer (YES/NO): NO